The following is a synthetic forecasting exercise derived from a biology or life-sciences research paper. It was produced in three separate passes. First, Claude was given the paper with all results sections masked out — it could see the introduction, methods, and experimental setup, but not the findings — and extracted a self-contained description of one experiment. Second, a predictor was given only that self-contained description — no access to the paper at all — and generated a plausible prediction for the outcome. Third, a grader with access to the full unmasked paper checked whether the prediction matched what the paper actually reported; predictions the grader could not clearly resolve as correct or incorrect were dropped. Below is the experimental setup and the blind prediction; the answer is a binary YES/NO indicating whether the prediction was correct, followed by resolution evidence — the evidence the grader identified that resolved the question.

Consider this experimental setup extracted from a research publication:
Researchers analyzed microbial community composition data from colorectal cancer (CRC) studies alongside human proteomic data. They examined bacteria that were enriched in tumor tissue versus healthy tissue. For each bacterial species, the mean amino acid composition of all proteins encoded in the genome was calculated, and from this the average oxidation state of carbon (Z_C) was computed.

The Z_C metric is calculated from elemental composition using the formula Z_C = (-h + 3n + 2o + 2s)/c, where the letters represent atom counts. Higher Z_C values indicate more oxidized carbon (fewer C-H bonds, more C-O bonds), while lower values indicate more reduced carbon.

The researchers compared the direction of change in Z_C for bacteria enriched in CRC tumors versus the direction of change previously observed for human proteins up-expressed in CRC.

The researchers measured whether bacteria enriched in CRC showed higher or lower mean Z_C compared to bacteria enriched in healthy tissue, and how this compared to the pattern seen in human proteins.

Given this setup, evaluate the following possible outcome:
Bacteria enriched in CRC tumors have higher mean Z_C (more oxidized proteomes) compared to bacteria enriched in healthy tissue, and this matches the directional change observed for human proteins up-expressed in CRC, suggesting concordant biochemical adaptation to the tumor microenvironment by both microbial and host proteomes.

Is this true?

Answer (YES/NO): NO